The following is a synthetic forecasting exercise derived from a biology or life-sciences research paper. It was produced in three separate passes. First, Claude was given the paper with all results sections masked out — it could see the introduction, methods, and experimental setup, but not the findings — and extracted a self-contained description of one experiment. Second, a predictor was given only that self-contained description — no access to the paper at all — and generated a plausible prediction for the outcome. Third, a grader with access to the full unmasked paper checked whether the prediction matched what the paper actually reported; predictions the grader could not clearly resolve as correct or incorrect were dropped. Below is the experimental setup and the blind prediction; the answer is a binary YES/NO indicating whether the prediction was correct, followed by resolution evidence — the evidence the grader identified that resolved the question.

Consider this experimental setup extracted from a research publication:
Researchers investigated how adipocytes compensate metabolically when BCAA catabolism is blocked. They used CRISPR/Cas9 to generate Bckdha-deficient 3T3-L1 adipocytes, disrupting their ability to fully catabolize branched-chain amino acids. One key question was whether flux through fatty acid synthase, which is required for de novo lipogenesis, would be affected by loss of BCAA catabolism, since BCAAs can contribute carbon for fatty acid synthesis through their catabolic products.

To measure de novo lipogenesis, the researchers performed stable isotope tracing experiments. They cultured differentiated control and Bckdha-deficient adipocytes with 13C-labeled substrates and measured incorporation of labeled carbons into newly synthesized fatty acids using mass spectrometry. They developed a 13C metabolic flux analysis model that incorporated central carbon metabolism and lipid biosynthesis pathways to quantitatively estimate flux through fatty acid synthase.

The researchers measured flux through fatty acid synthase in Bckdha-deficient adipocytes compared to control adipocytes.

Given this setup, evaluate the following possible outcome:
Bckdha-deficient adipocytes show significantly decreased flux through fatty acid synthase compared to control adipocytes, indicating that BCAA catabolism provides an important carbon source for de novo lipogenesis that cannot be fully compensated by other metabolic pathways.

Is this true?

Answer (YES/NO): NO